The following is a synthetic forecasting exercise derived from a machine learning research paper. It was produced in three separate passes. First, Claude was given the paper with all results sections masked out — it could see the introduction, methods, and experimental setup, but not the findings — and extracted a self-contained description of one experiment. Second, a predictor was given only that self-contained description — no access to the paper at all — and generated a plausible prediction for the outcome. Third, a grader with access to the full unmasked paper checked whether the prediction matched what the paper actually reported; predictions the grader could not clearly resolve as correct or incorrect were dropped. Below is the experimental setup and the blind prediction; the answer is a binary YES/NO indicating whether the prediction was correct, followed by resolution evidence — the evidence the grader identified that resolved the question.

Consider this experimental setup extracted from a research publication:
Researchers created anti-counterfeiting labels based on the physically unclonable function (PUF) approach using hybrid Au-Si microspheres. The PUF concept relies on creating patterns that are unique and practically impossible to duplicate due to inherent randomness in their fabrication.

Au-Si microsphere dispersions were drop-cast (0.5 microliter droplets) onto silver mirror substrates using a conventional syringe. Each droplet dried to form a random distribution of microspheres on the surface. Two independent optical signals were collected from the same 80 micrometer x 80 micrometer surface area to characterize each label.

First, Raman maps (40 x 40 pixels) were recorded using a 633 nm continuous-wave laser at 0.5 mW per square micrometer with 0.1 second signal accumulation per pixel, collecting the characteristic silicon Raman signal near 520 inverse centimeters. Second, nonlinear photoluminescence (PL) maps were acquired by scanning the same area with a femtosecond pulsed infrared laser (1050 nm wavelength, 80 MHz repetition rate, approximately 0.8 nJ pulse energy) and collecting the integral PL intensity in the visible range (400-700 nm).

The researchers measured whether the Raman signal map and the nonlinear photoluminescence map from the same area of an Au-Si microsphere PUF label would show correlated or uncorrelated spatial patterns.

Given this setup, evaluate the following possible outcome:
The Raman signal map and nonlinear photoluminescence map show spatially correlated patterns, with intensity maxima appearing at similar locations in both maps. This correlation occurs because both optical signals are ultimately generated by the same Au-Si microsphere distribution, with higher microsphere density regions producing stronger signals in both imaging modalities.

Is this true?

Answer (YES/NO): YES